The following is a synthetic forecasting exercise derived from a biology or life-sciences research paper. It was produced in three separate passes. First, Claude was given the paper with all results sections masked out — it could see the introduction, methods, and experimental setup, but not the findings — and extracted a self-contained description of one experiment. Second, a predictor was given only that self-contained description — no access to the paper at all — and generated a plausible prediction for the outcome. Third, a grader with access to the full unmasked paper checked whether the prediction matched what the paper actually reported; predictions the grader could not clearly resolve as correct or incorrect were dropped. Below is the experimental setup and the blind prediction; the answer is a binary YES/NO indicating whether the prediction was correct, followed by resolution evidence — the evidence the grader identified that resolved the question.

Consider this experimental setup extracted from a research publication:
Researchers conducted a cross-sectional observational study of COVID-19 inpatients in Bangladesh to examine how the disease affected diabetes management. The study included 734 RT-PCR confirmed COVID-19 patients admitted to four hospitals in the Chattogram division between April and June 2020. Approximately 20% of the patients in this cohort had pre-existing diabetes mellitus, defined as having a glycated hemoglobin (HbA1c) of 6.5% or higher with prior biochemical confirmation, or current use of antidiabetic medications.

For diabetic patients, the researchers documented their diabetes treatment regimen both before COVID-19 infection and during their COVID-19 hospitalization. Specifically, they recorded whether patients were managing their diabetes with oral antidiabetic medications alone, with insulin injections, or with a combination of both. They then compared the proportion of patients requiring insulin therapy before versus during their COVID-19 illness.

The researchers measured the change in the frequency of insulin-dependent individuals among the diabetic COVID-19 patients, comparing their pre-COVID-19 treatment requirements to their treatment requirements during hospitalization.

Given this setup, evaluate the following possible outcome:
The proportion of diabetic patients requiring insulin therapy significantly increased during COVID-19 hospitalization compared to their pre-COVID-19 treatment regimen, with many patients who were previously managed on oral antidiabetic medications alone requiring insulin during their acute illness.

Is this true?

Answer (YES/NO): YES